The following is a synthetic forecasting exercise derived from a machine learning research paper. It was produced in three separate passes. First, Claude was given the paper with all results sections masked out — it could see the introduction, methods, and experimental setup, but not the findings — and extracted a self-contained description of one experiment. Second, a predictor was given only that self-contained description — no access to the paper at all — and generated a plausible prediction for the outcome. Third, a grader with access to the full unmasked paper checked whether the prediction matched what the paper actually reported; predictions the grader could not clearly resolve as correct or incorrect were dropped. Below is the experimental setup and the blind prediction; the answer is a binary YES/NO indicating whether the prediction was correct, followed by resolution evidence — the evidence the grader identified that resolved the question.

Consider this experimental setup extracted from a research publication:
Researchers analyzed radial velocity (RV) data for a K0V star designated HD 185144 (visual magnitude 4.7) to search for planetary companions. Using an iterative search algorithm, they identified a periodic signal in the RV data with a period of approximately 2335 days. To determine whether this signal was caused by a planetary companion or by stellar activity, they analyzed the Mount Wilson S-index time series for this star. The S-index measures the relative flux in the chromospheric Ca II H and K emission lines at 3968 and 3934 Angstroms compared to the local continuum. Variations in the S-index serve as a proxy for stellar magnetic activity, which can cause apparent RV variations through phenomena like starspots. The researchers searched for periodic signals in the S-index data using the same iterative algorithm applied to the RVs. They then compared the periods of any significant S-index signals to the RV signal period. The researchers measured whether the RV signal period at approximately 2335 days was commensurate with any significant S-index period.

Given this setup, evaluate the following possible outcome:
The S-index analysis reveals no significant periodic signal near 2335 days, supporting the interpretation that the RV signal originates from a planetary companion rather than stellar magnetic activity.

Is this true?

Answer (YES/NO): NO